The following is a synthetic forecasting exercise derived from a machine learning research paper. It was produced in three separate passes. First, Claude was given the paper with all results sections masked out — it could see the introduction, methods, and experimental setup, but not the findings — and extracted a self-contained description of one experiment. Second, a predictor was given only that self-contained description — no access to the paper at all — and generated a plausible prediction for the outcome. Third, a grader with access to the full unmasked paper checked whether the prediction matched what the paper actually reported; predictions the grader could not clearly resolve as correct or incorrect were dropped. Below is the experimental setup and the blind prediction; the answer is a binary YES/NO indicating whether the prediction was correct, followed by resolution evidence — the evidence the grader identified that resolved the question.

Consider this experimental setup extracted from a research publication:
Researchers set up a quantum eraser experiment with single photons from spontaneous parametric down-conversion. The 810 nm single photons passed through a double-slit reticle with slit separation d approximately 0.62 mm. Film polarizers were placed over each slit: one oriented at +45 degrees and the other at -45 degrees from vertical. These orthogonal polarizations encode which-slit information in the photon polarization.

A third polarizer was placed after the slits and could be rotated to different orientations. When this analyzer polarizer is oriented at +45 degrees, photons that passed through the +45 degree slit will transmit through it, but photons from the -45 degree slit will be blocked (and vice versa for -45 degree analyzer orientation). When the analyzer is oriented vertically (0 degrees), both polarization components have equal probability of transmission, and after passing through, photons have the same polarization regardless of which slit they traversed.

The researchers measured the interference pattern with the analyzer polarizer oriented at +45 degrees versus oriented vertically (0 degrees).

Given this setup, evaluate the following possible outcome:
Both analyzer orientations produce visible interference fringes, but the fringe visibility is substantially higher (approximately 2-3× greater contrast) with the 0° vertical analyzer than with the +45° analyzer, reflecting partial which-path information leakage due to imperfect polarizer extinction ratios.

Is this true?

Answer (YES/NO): NO